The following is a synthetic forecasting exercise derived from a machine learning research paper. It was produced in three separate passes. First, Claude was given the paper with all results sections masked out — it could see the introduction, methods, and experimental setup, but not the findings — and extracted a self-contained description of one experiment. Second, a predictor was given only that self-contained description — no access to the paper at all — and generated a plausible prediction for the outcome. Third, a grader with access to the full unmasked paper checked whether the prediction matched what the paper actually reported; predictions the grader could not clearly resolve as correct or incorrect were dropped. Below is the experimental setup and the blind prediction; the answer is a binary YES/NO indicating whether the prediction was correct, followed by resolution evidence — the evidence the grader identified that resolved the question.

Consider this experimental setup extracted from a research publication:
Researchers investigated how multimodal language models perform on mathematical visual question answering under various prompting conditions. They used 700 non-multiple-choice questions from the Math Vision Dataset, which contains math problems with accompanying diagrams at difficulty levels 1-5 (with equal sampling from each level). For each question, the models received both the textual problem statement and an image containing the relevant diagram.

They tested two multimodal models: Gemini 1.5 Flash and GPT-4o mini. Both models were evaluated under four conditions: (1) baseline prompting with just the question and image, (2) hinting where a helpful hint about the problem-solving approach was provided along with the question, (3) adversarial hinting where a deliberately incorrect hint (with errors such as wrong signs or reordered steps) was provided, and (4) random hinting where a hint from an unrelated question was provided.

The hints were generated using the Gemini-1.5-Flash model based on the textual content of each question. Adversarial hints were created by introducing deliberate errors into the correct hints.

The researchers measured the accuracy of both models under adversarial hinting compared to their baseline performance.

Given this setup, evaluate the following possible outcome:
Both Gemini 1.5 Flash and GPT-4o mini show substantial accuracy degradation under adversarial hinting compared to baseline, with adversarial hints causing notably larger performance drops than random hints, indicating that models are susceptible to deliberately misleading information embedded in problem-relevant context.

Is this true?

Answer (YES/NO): NO